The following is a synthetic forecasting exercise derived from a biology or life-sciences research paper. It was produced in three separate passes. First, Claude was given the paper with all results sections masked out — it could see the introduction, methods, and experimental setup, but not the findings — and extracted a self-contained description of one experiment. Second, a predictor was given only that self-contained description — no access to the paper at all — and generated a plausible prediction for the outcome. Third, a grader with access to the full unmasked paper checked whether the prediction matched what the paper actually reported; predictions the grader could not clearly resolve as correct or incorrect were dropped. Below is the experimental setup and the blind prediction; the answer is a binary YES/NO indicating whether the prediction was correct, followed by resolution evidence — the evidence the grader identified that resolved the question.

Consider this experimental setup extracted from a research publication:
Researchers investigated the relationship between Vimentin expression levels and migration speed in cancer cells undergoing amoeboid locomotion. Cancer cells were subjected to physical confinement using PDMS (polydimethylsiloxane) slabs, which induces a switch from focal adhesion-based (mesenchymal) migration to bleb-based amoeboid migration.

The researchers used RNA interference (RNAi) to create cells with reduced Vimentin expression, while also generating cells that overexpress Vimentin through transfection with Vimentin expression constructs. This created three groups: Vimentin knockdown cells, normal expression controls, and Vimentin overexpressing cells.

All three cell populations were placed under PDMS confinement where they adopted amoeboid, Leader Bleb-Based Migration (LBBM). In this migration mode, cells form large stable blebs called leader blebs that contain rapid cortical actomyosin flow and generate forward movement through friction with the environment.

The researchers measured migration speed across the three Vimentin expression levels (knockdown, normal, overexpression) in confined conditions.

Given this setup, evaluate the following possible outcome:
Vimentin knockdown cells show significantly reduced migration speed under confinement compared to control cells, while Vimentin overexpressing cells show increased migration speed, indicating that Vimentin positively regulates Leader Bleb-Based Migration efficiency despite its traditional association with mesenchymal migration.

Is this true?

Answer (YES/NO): NO